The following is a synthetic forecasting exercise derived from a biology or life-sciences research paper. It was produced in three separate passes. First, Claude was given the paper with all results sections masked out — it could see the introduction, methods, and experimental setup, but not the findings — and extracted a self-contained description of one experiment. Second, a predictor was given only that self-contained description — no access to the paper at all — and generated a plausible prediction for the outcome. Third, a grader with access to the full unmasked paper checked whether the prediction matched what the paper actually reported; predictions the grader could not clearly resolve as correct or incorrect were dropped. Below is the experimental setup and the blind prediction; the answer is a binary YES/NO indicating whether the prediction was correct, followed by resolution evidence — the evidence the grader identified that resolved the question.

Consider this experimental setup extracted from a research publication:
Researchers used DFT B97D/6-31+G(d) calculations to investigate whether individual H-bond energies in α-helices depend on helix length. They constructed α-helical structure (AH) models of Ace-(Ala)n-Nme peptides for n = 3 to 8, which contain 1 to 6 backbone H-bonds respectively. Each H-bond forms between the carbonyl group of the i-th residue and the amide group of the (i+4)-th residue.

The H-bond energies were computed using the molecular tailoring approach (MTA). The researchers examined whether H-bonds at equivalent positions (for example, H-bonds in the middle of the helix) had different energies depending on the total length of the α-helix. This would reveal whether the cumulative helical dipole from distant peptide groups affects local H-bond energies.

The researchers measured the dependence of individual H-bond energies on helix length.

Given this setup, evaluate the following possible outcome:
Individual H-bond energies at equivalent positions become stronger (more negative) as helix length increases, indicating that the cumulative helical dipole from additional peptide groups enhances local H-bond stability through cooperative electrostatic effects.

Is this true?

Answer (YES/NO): NO